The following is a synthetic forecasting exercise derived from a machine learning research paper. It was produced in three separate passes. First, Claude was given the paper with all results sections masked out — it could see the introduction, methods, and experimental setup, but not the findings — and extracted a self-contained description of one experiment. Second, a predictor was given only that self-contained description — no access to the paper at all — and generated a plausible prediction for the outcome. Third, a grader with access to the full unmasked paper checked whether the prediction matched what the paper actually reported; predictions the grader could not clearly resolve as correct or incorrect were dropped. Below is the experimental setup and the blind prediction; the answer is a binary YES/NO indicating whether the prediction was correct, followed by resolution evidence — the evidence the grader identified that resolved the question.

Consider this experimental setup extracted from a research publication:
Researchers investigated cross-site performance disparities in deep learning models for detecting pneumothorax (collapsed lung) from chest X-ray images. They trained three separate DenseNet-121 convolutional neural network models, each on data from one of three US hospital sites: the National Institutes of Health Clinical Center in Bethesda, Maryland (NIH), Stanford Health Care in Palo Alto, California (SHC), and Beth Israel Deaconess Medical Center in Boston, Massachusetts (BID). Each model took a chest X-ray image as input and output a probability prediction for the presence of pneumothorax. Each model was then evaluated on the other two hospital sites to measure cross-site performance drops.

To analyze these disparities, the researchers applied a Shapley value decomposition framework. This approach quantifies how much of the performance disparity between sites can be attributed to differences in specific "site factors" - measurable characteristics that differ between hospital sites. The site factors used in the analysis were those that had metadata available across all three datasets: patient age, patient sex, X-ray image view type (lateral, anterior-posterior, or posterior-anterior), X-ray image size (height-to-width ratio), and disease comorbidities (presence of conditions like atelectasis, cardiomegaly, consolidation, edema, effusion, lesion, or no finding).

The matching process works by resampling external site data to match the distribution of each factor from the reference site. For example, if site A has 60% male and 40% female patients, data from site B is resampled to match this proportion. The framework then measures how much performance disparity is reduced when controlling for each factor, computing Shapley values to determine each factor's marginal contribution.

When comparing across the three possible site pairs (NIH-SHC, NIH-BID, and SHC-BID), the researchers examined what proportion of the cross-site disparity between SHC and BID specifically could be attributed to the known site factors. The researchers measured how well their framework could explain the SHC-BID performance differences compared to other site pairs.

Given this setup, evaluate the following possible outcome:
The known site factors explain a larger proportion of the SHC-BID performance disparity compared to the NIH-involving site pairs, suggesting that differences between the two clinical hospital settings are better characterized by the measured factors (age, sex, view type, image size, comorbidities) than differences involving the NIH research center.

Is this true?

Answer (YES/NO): NO